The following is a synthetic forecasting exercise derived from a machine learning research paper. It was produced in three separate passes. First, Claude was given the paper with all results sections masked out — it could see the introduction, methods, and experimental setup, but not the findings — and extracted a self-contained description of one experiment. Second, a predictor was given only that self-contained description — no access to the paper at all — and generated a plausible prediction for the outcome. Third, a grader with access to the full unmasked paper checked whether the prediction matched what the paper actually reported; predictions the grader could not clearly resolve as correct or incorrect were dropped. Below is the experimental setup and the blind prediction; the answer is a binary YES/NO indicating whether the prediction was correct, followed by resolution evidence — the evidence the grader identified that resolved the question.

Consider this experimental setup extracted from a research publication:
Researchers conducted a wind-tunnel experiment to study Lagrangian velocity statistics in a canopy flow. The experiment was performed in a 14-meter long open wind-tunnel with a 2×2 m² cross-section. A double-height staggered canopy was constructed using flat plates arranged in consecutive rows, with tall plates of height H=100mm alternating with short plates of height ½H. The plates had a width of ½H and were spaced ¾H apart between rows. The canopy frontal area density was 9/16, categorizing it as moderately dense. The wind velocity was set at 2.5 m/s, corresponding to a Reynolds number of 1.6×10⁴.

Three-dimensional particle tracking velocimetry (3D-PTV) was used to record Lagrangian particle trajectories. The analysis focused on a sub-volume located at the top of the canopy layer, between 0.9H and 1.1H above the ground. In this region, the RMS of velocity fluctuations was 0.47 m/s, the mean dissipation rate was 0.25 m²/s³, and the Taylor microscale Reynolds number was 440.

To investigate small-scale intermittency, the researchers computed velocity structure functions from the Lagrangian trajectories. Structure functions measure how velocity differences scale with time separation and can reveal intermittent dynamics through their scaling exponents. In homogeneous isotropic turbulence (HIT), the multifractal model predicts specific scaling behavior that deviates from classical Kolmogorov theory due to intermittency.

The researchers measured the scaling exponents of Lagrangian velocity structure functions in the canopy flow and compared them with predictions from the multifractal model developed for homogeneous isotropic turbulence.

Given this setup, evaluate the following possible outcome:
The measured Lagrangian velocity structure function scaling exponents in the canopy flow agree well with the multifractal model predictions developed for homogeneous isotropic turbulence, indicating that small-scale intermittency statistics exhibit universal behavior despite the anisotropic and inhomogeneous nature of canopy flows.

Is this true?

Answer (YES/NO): YES